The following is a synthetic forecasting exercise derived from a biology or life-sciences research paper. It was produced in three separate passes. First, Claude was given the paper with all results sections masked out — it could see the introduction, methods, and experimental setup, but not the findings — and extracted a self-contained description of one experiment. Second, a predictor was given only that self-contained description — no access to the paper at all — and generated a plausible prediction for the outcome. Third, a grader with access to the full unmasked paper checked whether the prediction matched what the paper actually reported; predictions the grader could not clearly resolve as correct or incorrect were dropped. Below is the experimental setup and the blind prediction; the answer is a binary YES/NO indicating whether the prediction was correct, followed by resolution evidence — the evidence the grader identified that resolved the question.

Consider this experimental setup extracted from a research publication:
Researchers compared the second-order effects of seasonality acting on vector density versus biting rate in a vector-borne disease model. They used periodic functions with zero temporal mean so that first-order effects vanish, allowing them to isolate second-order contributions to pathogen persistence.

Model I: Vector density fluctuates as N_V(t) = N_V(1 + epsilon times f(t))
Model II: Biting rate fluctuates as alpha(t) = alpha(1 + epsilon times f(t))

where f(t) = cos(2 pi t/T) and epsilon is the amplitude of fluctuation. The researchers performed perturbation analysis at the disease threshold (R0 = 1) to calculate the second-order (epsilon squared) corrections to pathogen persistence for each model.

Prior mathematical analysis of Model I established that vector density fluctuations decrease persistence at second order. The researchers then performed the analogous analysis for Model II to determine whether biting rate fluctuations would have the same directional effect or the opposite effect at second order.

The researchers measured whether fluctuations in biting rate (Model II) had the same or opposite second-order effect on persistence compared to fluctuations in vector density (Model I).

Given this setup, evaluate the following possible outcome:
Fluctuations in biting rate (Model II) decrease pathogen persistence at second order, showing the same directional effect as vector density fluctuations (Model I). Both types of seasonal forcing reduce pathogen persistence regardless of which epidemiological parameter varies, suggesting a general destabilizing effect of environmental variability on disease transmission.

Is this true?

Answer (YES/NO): NO